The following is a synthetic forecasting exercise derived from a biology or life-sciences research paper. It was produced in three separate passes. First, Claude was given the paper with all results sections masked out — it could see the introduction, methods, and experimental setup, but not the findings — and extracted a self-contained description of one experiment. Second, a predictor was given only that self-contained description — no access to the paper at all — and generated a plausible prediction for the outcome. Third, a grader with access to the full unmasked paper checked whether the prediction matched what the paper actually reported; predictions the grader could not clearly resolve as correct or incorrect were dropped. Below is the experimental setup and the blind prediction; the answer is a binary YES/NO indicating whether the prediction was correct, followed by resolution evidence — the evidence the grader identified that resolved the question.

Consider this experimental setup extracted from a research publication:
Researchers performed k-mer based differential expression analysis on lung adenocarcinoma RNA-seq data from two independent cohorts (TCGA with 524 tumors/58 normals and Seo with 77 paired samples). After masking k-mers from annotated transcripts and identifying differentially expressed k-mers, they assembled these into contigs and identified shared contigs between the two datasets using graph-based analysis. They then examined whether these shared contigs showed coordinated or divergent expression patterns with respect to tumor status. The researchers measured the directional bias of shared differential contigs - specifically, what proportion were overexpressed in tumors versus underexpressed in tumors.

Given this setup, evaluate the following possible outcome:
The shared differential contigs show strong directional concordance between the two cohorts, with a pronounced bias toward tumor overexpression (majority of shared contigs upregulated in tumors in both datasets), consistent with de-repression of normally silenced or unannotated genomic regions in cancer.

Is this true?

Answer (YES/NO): YES